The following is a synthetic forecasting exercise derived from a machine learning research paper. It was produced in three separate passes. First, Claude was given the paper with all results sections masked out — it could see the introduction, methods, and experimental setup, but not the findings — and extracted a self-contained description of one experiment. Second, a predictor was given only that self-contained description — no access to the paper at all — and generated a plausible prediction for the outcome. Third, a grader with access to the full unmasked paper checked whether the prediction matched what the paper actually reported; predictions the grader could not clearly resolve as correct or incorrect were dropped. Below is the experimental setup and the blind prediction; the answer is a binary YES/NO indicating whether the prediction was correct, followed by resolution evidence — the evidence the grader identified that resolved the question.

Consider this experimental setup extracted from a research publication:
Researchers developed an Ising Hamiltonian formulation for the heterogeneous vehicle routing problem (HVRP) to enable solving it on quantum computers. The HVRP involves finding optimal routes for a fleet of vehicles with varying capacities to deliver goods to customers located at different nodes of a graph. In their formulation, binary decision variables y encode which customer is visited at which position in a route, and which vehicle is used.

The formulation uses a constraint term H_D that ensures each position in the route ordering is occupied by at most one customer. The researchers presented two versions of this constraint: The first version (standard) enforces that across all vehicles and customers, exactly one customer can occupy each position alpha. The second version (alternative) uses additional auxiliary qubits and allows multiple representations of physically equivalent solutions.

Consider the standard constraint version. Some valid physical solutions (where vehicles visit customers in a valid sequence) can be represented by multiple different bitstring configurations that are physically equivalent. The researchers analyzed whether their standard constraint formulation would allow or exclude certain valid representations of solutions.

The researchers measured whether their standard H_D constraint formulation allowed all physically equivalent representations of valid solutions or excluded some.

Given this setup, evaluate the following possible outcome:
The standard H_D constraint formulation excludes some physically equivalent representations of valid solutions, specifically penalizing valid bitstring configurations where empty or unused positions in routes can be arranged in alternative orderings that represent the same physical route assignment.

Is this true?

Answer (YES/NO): YES